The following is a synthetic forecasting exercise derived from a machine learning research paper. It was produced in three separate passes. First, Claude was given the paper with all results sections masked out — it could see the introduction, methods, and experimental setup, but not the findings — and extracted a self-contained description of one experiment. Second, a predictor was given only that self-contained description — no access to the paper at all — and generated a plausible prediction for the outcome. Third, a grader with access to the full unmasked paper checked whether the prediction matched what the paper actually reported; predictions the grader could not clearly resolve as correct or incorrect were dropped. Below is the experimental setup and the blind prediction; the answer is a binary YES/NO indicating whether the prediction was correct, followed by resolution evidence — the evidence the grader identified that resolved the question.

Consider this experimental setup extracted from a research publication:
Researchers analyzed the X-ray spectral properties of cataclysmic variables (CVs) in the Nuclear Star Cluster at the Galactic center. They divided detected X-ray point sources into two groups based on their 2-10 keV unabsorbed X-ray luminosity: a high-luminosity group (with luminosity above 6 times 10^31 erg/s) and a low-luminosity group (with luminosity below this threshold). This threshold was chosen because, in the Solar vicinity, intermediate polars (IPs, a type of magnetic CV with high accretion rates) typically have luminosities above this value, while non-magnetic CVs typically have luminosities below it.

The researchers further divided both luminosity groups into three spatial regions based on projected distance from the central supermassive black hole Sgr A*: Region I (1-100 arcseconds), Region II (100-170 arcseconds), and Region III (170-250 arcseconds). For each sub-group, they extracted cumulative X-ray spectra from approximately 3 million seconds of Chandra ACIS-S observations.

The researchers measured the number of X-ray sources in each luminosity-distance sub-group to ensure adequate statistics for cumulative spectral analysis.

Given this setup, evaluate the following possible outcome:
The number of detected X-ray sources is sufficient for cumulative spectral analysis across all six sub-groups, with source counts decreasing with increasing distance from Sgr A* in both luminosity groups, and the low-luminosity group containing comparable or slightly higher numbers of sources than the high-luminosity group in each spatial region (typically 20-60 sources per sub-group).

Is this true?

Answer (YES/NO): NO